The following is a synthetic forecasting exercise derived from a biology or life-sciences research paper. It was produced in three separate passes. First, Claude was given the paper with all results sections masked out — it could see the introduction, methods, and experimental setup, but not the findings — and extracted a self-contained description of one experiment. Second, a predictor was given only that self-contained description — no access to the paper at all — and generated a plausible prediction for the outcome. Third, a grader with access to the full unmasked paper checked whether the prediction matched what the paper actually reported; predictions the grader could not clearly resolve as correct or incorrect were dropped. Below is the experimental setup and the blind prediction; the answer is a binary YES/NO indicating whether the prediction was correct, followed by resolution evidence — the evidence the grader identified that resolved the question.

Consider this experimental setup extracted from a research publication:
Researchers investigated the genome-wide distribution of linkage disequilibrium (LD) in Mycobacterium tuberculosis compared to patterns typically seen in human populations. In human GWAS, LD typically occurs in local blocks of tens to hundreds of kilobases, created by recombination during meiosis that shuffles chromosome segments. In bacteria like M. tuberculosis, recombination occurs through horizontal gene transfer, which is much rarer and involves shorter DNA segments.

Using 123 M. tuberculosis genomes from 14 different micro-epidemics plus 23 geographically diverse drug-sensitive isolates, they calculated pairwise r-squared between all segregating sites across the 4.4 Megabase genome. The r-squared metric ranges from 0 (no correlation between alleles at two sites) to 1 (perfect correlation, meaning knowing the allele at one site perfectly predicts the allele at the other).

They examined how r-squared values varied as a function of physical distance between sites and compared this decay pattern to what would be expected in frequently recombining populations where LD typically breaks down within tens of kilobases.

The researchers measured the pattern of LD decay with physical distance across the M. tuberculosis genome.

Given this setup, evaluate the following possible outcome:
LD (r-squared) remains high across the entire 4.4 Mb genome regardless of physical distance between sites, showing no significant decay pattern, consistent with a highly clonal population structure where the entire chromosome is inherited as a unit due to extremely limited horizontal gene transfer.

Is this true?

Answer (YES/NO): YES